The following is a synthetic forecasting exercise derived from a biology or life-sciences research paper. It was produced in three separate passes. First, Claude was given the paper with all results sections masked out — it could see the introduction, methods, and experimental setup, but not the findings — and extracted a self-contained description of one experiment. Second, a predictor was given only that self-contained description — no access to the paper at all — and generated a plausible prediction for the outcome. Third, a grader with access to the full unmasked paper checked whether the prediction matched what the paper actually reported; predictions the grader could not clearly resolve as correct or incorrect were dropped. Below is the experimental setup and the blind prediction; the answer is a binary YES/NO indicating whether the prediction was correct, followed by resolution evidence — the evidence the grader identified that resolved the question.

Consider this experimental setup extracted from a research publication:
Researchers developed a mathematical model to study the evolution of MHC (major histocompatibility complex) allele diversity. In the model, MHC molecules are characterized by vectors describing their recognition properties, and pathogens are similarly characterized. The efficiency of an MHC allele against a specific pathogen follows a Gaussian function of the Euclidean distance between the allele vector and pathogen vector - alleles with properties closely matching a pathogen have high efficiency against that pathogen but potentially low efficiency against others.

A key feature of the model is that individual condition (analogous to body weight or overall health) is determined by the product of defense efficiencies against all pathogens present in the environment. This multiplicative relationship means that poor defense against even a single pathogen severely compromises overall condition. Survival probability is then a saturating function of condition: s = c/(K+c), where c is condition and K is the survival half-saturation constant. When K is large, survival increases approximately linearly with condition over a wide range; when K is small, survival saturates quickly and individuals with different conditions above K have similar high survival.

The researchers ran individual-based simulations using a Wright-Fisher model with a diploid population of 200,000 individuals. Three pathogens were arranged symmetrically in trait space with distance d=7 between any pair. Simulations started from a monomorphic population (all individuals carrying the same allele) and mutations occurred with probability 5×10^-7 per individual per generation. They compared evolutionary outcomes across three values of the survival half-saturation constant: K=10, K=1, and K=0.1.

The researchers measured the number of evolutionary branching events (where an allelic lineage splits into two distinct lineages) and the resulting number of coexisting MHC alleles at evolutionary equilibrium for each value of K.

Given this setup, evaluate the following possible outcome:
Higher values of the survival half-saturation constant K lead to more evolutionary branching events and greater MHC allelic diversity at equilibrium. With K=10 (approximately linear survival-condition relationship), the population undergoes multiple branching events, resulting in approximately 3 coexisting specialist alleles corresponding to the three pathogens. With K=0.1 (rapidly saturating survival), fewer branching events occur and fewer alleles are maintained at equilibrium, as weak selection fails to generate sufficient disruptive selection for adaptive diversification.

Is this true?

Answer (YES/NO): NO